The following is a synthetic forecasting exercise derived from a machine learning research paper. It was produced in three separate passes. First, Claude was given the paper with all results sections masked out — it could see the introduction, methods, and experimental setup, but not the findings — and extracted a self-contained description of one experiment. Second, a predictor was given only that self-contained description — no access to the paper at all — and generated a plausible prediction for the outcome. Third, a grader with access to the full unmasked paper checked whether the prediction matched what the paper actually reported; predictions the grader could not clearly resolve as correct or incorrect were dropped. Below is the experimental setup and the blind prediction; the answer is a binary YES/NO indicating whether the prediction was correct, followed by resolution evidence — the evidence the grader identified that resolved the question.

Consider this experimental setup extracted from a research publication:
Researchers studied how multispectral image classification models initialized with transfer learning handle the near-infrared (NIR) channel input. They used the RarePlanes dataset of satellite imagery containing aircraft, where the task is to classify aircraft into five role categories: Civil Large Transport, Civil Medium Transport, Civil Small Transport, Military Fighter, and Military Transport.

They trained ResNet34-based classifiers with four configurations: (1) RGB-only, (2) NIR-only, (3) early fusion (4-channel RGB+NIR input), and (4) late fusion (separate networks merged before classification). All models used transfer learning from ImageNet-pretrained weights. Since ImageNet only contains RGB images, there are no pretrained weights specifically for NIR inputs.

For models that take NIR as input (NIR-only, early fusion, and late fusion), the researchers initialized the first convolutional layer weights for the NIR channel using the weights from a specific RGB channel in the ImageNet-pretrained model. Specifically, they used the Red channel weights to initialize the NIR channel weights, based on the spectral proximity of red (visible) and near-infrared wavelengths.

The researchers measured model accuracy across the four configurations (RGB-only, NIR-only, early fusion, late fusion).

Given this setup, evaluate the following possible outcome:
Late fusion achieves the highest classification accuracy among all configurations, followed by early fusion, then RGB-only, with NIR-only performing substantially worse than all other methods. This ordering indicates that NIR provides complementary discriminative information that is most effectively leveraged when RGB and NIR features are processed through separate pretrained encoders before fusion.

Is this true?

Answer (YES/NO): NO